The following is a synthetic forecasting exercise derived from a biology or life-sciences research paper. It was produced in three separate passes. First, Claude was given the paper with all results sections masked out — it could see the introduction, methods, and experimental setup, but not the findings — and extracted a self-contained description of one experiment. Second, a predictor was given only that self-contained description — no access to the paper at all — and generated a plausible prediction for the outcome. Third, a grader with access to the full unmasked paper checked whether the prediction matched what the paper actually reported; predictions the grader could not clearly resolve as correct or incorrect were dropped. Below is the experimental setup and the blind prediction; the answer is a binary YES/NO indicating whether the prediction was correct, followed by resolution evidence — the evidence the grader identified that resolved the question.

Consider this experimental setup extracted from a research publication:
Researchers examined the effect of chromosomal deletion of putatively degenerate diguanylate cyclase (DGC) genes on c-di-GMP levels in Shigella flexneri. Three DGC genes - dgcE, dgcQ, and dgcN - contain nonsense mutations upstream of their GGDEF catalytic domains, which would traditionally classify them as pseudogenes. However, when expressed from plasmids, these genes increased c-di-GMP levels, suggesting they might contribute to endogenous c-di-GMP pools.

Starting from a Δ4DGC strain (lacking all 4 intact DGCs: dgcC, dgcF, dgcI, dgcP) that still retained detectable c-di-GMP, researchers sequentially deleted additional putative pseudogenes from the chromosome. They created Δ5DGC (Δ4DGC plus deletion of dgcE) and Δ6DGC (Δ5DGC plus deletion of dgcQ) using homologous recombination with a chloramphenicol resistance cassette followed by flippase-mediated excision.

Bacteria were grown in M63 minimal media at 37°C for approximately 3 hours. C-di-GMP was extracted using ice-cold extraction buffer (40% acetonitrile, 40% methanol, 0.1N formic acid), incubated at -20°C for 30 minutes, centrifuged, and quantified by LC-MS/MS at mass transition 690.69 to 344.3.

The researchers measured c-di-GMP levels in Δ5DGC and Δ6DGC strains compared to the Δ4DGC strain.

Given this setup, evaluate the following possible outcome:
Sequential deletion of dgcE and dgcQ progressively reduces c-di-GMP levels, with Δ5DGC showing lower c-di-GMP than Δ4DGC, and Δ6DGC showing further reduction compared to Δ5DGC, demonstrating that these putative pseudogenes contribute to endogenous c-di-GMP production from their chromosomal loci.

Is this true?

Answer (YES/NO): NO